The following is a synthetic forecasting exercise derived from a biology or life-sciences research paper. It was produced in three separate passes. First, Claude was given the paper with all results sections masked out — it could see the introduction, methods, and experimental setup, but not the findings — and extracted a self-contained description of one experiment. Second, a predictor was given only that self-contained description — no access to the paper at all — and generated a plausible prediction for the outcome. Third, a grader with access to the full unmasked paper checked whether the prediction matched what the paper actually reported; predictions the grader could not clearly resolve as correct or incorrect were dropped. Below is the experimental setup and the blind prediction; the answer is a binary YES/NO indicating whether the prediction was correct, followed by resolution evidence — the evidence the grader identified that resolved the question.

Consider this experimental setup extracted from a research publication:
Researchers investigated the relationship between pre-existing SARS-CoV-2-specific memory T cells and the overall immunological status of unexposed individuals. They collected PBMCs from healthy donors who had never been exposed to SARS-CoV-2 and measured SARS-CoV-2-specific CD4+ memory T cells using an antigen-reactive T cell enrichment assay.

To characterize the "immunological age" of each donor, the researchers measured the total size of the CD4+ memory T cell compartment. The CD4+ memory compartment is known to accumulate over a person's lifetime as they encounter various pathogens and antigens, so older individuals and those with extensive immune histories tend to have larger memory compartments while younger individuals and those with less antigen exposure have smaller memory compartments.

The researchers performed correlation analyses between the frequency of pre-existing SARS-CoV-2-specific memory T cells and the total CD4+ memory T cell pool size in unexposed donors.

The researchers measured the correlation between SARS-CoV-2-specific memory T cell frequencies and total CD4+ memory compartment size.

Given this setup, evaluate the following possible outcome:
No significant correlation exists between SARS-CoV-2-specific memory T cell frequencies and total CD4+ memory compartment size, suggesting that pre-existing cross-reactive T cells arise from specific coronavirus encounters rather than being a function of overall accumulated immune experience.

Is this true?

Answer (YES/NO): NO